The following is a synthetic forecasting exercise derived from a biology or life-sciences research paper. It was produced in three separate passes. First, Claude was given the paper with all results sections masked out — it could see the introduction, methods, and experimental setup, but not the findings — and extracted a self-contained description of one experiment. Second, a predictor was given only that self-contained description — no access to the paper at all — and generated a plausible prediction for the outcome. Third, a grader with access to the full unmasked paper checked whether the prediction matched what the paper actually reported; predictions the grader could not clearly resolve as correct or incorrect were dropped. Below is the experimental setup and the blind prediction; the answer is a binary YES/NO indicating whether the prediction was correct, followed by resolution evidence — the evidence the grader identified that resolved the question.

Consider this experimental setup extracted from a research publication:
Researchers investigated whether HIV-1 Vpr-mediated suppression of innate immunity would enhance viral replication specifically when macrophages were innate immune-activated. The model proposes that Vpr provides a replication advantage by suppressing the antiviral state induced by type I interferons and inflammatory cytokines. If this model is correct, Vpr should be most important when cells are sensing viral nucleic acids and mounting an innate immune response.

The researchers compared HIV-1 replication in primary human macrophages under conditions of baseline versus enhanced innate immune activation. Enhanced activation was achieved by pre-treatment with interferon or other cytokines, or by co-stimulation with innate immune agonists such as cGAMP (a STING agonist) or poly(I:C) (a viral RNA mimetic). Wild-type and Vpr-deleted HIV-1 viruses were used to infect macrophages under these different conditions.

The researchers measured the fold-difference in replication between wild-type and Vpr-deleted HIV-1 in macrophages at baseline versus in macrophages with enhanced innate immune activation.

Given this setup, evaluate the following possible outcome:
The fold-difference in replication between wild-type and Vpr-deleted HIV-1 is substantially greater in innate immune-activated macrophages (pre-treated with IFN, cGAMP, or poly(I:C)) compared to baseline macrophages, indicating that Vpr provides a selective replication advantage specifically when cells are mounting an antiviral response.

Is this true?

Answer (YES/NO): YES